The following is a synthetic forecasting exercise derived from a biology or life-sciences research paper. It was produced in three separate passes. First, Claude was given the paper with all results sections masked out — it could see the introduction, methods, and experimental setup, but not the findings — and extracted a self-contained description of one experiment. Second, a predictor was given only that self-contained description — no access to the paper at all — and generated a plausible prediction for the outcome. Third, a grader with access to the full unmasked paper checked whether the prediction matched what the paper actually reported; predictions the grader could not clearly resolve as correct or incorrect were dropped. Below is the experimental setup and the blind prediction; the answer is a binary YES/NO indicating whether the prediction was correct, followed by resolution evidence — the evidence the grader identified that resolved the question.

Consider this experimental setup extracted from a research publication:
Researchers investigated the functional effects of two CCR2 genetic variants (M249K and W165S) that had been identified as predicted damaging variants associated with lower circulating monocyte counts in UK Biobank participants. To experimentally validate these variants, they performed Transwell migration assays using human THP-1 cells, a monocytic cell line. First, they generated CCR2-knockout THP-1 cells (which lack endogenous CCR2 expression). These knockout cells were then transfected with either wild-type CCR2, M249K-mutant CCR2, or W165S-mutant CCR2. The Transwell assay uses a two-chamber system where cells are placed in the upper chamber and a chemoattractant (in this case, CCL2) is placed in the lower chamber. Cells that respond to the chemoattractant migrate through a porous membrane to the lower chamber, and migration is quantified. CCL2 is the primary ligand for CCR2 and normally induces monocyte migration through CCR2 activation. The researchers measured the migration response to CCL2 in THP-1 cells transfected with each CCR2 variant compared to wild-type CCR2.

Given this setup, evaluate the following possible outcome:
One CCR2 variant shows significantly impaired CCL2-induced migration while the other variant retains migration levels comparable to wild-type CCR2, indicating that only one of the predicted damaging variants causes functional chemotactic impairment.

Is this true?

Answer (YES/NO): YES